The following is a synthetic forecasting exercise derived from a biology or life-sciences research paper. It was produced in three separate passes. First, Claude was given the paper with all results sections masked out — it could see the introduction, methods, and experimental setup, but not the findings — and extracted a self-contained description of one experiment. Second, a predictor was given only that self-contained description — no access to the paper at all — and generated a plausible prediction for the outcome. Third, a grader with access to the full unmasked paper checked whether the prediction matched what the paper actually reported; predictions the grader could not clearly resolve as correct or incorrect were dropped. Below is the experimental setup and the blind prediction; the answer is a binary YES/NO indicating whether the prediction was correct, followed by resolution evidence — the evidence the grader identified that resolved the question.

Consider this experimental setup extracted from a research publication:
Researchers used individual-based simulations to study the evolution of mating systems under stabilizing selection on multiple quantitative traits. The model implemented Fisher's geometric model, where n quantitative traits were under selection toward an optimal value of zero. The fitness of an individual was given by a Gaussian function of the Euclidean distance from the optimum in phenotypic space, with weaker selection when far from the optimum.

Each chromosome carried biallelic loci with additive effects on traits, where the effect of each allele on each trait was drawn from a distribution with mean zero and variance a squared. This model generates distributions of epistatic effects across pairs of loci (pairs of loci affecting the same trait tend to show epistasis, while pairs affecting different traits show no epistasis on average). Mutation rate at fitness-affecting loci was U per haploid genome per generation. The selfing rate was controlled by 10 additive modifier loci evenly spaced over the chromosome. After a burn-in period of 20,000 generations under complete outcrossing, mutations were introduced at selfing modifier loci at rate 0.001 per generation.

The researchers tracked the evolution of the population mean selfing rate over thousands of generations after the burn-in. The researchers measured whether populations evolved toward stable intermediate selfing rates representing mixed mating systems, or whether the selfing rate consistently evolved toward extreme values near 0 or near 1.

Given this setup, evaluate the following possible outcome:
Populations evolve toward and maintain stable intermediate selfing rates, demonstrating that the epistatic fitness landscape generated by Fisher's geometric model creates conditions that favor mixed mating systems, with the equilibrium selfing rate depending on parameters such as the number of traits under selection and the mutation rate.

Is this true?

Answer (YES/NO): NO